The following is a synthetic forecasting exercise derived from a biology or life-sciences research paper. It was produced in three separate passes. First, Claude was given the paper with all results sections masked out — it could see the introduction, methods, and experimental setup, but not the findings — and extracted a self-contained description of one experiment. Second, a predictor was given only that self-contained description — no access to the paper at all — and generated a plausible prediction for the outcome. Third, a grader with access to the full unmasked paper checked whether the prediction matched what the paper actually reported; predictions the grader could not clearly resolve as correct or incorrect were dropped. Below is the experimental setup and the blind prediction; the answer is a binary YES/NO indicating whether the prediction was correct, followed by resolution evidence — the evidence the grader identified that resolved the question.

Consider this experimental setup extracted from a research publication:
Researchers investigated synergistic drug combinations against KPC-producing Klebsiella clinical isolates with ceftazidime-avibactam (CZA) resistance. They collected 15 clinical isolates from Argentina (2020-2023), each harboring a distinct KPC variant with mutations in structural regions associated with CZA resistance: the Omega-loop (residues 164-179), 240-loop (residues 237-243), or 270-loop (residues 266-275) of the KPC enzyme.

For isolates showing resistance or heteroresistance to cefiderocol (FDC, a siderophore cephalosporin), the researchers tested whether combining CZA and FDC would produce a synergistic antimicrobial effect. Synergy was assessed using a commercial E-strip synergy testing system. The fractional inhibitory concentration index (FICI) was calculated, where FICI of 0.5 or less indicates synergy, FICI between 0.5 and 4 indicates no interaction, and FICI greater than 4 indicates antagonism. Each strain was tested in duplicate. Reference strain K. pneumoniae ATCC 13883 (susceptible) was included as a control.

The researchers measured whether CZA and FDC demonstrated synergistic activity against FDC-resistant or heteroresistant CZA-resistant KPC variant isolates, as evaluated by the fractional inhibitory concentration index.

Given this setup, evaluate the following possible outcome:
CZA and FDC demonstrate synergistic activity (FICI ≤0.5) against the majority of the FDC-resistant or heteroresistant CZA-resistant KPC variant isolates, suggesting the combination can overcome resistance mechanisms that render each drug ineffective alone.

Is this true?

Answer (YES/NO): NO